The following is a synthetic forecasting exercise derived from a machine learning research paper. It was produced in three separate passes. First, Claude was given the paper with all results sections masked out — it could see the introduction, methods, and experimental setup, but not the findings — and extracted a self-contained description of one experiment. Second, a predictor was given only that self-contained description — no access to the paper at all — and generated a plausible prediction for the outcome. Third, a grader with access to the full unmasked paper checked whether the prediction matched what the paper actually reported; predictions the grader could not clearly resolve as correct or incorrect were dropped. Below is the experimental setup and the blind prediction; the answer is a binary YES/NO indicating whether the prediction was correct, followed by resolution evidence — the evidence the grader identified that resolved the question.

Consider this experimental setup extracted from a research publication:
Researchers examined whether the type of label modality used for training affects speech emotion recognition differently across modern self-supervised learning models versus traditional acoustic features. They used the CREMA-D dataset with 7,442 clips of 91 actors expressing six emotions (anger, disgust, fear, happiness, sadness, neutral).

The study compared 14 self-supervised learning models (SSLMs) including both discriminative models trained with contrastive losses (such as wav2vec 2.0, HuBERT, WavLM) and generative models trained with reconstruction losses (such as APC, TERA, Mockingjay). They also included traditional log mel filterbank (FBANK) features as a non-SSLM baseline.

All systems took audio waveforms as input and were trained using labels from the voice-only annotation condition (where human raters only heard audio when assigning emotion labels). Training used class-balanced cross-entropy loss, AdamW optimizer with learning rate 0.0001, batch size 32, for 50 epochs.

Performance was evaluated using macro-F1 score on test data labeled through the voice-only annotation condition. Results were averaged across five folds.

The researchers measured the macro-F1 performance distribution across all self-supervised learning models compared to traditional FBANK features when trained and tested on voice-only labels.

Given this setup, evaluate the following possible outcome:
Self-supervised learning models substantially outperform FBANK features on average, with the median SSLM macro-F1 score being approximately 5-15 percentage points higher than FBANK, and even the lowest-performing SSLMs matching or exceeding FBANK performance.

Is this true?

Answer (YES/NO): NO